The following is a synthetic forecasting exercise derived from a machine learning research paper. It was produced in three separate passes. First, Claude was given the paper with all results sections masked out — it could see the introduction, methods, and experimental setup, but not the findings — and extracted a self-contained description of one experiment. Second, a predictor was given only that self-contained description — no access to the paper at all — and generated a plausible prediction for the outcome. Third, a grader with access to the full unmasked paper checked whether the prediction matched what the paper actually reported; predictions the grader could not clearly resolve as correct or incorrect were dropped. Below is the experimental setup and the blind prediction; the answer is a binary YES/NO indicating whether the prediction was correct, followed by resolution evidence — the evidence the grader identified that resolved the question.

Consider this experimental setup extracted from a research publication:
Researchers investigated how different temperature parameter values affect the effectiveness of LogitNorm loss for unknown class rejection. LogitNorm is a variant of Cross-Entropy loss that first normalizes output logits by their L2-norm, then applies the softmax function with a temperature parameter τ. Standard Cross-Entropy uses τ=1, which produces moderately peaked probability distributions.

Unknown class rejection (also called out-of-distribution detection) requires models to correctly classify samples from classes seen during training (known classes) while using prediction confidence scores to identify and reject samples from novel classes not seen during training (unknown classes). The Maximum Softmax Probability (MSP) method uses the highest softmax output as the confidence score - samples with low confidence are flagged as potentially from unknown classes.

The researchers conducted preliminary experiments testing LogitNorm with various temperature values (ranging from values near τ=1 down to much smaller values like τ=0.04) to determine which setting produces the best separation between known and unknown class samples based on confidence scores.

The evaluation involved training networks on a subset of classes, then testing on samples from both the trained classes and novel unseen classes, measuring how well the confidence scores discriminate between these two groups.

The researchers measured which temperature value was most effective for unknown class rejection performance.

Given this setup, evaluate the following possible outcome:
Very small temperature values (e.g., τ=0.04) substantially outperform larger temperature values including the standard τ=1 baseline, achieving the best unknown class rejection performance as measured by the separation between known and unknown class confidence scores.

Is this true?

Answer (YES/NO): YES